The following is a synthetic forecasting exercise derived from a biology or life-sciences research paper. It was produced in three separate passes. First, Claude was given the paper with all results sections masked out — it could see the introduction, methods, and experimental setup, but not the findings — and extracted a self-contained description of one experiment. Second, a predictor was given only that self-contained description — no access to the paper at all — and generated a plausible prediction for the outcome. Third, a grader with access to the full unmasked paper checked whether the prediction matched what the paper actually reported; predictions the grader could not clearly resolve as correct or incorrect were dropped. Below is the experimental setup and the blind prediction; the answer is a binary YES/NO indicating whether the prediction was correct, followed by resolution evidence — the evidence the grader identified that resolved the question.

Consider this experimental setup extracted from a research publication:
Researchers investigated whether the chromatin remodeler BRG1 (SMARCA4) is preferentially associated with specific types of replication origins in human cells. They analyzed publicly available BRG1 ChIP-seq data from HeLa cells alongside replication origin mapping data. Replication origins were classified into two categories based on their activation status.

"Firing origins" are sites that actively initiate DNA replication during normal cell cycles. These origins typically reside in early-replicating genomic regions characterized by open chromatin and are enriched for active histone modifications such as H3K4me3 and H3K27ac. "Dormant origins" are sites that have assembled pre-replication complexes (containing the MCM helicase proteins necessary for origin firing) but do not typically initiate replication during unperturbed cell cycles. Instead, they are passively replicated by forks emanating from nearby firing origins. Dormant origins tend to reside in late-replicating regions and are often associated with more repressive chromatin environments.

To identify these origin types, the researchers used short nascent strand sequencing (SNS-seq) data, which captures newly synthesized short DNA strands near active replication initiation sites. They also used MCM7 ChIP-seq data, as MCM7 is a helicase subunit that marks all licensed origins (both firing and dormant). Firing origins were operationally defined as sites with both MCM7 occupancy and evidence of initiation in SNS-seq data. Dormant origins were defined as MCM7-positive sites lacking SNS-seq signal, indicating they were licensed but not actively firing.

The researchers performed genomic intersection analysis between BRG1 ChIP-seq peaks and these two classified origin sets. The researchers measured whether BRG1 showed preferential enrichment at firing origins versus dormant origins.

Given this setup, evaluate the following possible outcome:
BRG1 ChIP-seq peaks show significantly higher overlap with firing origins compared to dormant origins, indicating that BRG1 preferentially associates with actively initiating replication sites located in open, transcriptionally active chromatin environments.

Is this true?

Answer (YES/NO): NO